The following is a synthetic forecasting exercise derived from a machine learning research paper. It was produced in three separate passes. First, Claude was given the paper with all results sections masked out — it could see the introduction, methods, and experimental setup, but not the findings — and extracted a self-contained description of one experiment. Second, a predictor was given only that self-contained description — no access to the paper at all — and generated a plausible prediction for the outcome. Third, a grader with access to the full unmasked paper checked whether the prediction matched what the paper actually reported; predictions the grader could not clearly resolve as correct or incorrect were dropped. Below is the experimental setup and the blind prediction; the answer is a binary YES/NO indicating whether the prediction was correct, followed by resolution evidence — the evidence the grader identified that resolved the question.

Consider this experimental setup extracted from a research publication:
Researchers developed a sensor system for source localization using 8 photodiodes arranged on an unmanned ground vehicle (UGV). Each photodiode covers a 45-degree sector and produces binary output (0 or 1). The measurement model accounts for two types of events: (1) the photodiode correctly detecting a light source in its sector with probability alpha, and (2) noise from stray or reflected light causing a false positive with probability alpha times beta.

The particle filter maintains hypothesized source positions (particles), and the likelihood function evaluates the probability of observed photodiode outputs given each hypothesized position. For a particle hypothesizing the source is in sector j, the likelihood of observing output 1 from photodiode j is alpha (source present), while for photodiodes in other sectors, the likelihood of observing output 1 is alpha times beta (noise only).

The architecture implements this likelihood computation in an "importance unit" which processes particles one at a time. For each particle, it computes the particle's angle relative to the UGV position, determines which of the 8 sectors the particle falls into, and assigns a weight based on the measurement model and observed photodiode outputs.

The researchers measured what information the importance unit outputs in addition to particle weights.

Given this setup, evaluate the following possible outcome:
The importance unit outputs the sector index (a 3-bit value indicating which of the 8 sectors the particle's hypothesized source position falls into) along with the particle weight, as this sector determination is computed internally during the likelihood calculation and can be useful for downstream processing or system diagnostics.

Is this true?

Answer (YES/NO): NO